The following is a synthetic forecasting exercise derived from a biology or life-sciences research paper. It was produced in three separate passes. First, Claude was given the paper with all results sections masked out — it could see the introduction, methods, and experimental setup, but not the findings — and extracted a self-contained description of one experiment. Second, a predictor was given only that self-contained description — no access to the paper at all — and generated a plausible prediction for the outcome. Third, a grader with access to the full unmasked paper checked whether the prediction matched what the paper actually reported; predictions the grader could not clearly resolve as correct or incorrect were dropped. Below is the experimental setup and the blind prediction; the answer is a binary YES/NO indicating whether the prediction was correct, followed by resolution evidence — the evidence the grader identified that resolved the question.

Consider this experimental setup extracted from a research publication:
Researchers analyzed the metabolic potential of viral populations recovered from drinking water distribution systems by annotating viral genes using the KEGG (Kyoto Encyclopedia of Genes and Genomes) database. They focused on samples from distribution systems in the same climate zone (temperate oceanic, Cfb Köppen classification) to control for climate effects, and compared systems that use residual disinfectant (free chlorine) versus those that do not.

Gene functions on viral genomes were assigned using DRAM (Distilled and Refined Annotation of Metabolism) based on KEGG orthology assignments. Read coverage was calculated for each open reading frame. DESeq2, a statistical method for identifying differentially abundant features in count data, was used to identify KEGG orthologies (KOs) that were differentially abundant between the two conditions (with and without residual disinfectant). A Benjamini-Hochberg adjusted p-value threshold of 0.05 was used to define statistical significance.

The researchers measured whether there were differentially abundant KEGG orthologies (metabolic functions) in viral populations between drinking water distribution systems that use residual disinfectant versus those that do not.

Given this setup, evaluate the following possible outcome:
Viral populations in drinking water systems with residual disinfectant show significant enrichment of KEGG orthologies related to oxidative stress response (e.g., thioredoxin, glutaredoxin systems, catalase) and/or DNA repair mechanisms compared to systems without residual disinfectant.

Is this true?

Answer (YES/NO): NO